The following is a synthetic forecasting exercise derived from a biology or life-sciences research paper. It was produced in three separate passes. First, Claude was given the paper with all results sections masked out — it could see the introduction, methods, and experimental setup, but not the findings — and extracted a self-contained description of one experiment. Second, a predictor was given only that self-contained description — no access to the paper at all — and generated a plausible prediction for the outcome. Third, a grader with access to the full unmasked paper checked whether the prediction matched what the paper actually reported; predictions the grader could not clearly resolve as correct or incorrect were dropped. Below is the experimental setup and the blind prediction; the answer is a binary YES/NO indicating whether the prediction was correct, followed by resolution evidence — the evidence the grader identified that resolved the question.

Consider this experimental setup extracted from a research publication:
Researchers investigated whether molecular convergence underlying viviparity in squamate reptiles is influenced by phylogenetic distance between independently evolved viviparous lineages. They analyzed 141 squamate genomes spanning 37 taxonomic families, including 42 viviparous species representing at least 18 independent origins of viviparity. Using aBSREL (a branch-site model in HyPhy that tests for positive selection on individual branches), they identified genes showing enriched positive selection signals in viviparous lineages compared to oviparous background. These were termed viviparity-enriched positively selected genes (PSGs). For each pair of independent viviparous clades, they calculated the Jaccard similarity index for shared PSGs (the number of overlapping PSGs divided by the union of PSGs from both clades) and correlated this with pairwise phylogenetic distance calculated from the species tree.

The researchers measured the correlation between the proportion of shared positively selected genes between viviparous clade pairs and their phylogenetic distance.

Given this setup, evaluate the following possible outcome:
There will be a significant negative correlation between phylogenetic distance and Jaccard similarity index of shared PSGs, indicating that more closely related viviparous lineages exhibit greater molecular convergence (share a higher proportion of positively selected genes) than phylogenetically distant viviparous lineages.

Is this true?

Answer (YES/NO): YES